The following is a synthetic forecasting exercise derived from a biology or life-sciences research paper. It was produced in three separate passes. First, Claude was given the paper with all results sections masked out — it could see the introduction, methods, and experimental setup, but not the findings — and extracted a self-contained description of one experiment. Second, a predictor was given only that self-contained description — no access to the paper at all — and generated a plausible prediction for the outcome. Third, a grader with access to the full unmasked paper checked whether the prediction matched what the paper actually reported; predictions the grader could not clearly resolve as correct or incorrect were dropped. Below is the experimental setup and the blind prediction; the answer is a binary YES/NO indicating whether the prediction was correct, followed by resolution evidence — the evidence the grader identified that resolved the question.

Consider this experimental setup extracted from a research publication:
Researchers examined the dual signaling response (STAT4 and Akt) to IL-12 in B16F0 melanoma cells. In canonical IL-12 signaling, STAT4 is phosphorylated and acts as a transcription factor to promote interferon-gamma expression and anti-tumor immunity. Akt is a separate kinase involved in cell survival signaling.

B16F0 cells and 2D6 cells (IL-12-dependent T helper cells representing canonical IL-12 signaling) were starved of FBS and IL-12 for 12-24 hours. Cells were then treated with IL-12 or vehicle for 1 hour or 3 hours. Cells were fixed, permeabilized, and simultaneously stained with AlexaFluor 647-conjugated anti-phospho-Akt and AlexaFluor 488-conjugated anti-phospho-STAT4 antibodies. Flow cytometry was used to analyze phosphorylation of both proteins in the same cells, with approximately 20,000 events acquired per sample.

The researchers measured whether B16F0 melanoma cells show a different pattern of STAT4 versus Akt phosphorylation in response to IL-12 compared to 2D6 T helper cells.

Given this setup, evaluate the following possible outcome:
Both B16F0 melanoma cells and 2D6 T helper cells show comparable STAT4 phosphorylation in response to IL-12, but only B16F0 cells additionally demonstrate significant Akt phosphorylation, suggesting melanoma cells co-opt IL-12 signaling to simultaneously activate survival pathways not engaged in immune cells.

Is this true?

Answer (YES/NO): NO